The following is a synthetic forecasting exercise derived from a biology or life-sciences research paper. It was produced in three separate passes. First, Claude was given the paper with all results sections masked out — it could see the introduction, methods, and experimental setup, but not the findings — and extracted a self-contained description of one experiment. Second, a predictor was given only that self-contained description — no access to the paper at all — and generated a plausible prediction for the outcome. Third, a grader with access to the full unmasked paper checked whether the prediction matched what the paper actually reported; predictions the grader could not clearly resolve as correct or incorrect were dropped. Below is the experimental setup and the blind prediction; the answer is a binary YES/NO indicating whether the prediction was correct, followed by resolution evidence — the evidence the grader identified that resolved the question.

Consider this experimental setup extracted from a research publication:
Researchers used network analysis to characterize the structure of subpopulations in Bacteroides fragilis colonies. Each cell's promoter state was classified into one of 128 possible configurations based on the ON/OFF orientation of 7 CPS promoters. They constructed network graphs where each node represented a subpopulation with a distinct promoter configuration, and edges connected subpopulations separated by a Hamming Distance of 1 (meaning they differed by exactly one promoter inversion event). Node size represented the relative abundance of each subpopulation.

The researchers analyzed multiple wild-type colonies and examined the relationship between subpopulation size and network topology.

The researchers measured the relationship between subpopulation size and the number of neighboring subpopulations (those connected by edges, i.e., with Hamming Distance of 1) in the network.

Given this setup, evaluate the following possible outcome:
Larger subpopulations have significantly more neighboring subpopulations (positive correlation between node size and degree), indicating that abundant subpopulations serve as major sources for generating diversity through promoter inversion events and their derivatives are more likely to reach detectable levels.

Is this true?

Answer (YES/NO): YES